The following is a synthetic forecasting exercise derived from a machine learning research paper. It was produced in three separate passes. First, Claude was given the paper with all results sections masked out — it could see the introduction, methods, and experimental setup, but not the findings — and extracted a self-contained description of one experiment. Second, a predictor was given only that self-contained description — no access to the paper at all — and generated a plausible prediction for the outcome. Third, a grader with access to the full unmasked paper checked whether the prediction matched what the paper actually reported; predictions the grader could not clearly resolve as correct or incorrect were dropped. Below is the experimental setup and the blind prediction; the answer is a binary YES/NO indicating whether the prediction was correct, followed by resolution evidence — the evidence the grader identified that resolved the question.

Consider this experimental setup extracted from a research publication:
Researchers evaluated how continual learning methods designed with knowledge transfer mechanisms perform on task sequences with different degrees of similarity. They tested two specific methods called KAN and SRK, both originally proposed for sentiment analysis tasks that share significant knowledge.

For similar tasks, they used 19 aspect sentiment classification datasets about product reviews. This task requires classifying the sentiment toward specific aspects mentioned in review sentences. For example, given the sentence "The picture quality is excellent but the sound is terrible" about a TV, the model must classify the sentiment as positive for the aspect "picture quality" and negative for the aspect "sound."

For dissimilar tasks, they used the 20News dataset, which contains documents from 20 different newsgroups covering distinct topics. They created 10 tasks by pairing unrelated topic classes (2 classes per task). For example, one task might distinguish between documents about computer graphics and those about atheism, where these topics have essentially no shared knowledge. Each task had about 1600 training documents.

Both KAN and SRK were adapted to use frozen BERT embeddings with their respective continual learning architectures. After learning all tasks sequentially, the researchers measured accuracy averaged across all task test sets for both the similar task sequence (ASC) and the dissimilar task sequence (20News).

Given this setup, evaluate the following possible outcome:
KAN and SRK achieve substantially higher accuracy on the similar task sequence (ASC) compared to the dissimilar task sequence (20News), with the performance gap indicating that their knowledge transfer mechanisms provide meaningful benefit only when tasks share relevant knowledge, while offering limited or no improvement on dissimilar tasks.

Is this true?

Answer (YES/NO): YES